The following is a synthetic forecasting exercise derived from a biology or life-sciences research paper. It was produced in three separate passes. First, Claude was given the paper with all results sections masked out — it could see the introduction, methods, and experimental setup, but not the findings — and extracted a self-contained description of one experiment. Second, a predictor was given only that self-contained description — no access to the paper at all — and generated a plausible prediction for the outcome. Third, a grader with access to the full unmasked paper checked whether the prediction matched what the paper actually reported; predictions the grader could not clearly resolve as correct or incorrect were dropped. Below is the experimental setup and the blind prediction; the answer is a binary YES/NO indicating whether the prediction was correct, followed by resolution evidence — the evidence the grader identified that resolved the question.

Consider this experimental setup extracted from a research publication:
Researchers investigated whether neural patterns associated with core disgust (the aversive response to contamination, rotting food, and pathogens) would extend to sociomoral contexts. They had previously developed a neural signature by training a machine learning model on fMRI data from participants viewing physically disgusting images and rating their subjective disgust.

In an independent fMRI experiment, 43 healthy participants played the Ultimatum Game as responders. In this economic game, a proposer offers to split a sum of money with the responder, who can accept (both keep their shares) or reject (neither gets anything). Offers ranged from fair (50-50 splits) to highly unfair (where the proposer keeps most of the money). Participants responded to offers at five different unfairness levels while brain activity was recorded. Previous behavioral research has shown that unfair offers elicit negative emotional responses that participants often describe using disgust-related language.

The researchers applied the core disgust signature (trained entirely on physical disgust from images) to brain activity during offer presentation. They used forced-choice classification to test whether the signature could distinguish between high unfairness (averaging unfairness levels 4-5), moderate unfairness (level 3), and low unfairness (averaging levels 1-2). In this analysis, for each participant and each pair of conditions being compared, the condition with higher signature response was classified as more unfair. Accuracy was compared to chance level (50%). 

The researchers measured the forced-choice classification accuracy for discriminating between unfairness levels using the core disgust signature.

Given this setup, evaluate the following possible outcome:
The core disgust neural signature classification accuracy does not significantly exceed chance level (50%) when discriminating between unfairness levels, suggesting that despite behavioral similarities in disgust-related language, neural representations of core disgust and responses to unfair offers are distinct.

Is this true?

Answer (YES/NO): NO